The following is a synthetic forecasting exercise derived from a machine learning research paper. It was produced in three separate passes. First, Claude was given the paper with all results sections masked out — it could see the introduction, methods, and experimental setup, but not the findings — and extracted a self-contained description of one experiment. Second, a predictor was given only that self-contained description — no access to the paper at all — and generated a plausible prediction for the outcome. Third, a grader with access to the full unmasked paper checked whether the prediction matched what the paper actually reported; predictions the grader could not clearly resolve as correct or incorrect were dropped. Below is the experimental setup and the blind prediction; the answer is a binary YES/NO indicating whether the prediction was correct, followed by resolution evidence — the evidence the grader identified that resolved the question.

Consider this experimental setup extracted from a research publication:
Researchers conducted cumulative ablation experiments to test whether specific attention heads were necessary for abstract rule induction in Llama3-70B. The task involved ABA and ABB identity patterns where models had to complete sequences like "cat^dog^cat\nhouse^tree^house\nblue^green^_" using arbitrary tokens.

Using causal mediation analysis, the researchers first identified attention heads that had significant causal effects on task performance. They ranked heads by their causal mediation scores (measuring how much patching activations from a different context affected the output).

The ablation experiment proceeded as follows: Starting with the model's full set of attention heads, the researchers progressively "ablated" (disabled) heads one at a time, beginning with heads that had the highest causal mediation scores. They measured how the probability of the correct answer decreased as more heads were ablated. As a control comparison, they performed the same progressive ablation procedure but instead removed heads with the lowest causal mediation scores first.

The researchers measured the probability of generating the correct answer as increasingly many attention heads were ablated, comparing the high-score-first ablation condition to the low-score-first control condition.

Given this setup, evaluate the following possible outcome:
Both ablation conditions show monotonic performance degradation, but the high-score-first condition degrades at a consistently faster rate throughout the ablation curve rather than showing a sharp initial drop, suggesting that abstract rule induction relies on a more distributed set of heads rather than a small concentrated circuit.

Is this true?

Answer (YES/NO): NO